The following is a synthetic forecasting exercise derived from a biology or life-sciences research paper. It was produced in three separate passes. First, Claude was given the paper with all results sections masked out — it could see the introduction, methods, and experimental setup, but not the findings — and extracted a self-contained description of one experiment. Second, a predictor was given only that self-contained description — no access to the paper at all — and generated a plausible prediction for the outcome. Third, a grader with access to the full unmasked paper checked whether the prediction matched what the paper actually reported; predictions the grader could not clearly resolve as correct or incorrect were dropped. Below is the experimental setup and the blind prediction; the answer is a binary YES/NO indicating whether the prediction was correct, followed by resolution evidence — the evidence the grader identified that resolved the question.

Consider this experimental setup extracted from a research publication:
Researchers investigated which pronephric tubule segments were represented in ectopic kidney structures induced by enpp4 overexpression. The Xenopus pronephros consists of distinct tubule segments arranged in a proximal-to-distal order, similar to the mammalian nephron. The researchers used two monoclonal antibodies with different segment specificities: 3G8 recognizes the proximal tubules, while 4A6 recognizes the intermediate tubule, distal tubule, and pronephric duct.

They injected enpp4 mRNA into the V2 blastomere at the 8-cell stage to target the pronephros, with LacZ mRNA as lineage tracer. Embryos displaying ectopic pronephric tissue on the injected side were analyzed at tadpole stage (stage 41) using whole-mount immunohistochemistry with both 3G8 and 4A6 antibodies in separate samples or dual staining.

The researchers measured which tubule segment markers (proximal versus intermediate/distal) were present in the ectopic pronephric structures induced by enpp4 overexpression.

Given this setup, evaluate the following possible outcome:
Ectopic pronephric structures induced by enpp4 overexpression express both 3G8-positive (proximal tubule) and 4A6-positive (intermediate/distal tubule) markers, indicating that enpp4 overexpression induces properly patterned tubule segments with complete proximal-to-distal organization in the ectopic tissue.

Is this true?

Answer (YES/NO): NO